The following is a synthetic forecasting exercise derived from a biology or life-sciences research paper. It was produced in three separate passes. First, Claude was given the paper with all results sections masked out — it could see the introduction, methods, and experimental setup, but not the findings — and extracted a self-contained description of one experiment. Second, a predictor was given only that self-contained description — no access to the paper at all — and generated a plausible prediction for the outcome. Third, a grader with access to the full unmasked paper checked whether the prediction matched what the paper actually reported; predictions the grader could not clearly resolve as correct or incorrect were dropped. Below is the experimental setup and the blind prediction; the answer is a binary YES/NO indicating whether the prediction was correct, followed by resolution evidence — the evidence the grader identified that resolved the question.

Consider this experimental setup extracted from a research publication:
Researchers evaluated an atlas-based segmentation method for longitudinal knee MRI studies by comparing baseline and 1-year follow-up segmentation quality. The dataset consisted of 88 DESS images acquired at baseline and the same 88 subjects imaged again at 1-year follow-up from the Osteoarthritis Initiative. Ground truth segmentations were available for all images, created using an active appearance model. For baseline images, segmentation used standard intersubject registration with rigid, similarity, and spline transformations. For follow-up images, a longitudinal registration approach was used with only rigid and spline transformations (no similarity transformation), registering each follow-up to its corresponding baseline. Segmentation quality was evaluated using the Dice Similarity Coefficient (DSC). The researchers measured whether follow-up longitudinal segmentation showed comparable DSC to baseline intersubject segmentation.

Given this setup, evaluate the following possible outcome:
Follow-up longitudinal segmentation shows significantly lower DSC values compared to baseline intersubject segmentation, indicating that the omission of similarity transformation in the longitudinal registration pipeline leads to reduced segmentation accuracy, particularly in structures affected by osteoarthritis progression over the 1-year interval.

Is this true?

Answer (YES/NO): NO